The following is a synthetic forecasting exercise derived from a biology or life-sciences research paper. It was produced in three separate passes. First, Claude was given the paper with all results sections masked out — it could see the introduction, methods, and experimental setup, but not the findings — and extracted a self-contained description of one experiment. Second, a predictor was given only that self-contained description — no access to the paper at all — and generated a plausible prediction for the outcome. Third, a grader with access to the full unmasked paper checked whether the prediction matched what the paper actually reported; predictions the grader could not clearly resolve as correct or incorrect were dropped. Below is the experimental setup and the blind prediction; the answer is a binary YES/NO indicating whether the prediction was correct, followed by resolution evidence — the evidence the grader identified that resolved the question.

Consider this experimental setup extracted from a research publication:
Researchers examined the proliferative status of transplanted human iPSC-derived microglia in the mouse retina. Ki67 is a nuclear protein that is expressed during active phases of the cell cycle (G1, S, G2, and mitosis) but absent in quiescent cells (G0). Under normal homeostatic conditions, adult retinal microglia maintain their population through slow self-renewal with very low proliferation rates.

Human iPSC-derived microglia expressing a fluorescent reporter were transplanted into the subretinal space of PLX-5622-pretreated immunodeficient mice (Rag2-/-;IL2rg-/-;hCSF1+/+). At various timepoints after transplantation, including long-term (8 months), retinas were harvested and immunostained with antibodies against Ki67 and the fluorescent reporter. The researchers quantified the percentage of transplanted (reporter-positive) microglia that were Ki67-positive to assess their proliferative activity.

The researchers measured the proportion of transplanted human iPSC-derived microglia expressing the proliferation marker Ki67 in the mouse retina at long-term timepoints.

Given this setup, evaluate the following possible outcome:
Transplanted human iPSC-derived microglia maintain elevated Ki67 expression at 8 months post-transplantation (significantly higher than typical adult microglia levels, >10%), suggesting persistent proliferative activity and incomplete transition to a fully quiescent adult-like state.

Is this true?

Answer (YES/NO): NO